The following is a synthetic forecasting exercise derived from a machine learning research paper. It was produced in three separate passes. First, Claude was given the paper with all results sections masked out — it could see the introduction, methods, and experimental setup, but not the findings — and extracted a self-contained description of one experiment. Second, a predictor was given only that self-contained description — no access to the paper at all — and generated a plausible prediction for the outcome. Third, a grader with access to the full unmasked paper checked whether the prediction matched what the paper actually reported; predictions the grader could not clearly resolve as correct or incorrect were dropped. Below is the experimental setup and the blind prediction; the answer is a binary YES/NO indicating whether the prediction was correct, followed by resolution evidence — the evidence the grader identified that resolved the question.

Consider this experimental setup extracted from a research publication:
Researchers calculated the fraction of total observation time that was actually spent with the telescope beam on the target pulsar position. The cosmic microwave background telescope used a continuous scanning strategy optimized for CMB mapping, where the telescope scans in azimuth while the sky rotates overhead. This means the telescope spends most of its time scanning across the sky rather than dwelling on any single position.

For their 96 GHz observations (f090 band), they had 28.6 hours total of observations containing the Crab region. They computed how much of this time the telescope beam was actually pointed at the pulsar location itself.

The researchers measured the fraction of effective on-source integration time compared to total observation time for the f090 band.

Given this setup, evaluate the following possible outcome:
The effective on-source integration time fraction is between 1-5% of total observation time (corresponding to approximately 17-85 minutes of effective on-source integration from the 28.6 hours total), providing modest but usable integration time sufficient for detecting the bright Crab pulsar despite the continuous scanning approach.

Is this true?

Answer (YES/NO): NO